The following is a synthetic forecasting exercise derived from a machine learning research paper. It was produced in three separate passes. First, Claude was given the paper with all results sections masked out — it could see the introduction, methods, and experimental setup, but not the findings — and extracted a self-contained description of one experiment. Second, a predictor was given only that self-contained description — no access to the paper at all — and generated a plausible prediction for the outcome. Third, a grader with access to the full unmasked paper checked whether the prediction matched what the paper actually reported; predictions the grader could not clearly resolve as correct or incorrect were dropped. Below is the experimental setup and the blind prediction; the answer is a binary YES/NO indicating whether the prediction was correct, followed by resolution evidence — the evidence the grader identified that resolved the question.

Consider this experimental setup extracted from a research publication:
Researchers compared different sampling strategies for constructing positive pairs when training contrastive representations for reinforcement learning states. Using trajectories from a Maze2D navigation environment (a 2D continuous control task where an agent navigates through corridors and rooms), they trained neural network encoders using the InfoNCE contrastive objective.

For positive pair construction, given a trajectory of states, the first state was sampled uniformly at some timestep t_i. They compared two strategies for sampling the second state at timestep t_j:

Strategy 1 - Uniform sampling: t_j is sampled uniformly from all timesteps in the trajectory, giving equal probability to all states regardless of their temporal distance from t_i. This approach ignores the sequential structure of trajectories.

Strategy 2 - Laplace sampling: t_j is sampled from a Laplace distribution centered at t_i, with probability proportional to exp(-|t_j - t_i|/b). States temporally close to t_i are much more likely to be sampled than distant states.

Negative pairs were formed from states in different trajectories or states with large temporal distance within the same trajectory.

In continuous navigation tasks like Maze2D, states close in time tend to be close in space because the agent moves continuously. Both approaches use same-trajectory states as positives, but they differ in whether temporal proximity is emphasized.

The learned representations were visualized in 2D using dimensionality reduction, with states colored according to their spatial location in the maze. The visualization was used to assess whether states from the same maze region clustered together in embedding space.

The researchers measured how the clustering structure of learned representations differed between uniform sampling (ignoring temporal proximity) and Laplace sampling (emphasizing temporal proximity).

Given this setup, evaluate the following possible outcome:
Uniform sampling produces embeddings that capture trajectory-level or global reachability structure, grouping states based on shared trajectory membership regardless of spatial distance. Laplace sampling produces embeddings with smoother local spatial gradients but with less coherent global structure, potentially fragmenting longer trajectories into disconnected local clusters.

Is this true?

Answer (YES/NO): NO